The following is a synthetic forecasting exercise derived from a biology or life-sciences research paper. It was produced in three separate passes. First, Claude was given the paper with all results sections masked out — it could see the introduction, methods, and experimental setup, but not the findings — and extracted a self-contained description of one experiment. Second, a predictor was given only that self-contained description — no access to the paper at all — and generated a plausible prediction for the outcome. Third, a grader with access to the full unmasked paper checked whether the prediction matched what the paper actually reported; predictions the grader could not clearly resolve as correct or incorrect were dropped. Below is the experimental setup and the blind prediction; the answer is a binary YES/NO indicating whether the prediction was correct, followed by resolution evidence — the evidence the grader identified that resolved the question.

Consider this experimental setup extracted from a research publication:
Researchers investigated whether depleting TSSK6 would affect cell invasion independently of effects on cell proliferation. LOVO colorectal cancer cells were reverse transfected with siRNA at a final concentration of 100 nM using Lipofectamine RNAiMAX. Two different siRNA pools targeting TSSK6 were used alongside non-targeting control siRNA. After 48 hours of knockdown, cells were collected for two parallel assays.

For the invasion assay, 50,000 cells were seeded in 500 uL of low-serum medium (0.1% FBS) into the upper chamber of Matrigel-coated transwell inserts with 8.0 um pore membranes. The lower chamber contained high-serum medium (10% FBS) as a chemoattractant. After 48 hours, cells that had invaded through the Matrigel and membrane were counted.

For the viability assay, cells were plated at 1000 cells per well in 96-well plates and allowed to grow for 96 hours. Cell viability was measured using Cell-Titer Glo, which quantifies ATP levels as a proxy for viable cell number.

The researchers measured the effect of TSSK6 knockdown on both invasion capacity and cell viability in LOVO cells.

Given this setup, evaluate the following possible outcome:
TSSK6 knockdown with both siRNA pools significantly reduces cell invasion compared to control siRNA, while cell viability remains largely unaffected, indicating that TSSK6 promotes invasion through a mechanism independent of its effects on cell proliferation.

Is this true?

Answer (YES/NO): YES